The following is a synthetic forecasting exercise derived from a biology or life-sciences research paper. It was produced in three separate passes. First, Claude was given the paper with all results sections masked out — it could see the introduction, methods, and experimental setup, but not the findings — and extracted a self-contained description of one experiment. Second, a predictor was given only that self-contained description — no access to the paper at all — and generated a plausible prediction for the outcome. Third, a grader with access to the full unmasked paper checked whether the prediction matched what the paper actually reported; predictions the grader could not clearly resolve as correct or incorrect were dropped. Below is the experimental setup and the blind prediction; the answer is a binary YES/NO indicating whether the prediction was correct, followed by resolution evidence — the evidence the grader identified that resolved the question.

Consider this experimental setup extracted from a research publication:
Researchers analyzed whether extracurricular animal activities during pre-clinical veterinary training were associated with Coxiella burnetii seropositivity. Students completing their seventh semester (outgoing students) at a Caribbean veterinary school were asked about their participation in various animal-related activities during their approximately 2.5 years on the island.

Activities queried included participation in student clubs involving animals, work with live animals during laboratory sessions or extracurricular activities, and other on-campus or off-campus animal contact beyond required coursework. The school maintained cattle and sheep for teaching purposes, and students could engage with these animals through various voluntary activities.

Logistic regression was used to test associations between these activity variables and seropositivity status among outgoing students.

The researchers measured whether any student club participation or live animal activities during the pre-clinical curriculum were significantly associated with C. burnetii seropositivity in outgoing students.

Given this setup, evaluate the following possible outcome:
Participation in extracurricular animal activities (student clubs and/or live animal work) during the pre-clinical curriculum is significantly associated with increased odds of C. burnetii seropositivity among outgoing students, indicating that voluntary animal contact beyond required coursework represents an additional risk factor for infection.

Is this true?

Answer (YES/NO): NO